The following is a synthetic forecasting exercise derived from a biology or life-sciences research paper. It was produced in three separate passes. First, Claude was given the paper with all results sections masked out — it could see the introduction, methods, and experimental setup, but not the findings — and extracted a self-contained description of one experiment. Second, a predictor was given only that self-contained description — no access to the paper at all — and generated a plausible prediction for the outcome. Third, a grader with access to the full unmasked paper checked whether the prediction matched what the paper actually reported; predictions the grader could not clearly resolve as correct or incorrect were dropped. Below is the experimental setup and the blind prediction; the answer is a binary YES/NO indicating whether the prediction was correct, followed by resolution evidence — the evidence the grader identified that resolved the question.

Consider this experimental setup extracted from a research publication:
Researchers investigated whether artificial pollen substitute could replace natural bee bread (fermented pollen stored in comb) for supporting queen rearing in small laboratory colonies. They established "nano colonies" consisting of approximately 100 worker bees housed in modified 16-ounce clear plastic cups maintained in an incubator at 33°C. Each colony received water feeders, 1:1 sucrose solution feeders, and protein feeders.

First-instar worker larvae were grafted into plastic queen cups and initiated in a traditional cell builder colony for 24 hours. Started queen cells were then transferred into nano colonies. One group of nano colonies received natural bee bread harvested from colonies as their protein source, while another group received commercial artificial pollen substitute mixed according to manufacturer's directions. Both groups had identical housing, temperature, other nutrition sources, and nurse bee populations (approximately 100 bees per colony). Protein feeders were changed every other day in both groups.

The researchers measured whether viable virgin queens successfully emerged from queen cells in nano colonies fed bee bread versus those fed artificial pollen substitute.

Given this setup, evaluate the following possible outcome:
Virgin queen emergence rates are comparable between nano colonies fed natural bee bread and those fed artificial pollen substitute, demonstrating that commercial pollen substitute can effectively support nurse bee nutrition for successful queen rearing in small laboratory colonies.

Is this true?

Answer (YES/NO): YES